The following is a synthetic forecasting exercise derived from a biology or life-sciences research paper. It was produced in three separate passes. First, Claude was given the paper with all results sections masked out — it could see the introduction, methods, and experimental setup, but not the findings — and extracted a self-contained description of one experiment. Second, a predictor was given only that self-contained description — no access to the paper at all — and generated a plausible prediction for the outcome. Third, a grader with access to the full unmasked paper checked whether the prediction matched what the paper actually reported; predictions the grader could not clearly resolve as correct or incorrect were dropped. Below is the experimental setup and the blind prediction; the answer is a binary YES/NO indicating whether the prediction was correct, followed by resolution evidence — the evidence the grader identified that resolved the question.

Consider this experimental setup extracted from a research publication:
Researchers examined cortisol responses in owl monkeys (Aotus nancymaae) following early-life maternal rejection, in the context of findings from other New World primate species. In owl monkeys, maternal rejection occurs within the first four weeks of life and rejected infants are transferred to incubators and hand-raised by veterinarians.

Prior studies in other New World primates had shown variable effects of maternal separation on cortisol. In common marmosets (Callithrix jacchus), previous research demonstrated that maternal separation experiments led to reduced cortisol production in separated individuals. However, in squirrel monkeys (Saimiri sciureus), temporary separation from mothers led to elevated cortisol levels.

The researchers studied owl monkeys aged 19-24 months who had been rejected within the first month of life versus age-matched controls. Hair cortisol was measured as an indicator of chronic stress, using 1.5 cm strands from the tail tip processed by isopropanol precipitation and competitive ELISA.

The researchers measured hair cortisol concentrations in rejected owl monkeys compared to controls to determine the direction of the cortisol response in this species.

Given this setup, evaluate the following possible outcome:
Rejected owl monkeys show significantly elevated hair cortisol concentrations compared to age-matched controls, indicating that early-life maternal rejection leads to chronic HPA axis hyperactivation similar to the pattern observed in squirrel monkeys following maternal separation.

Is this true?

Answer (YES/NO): YES